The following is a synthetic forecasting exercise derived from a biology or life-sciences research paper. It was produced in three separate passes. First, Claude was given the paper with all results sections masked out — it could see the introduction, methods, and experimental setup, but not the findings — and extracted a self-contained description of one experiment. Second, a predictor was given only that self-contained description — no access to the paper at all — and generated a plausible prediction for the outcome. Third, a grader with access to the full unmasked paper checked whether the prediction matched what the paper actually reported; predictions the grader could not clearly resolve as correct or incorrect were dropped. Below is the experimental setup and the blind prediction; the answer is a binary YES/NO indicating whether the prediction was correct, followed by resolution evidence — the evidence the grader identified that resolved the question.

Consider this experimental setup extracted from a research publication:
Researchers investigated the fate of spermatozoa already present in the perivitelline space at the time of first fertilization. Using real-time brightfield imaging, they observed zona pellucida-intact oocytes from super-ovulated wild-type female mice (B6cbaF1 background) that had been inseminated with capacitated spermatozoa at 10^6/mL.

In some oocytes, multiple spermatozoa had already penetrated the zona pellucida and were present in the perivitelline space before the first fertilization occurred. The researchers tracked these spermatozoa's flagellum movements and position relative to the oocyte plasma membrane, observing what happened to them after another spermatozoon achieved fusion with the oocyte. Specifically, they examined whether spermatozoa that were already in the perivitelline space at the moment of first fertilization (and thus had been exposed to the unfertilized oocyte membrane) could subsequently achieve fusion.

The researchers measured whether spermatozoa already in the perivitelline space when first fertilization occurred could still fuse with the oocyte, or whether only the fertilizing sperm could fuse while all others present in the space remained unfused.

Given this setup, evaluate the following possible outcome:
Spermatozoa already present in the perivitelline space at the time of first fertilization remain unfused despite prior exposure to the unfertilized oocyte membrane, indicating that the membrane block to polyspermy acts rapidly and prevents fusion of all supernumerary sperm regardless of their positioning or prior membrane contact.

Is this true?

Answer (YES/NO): NO